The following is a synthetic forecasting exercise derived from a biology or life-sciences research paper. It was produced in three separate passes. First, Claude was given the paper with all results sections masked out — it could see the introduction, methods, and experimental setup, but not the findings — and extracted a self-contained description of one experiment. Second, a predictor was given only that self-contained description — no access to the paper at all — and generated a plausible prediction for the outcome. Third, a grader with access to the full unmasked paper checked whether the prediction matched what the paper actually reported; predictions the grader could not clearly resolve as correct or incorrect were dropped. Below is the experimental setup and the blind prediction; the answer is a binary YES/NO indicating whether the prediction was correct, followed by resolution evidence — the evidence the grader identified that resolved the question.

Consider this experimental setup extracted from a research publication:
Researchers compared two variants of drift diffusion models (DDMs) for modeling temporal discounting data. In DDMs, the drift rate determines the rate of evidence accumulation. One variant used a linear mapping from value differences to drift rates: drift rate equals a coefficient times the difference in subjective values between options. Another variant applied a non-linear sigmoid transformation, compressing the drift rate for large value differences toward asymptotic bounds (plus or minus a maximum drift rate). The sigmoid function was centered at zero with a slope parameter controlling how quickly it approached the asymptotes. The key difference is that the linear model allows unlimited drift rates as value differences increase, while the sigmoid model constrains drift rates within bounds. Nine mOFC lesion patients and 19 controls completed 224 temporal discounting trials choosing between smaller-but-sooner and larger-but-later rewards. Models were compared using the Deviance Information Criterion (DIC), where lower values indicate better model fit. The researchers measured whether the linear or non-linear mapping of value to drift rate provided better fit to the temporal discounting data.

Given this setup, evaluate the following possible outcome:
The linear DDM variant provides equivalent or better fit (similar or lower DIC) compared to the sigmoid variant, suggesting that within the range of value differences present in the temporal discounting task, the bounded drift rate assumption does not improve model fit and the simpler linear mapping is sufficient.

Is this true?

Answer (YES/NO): NO